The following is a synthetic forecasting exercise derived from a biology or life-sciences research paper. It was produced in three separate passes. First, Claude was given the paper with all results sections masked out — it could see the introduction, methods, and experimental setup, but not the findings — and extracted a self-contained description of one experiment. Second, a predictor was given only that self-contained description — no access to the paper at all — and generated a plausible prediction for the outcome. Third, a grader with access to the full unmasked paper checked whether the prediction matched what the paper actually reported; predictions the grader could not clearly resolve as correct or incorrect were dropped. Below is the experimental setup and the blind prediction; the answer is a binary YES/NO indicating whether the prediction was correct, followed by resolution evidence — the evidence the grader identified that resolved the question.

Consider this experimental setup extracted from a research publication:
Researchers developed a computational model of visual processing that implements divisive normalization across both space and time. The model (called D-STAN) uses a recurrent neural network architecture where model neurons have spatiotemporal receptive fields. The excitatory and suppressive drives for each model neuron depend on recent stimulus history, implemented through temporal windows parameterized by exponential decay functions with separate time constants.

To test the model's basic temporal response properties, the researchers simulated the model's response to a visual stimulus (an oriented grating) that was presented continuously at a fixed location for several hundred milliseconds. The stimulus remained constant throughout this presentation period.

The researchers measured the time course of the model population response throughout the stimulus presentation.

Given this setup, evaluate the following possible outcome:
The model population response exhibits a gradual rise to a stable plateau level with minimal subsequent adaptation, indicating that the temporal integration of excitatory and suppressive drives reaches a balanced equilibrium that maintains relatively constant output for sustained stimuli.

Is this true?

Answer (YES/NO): NO